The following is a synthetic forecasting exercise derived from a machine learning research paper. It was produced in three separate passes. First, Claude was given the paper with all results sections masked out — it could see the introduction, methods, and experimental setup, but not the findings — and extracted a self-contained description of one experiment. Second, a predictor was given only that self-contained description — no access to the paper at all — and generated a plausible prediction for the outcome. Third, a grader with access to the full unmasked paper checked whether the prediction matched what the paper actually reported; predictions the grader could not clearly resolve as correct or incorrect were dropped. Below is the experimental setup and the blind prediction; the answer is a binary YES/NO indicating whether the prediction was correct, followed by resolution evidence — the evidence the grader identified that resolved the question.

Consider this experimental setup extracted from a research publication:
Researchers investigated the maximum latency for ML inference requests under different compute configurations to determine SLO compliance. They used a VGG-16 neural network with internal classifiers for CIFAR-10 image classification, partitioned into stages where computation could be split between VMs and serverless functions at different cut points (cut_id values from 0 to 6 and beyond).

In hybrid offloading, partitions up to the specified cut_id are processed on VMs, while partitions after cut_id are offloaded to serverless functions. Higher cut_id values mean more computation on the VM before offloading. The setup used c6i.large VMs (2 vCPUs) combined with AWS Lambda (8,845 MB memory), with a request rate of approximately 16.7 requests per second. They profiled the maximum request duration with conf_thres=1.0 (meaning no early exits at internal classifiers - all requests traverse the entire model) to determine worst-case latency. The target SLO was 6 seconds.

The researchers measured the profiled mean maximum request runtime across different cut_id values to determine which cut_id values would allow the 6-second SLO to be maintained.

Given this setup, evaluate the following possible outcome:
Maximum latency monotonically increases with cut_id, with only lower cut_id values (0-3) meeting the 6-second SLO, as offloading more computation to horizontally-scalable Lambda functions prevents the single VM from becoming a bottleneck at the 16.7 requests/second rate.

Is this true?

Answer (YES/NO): NO